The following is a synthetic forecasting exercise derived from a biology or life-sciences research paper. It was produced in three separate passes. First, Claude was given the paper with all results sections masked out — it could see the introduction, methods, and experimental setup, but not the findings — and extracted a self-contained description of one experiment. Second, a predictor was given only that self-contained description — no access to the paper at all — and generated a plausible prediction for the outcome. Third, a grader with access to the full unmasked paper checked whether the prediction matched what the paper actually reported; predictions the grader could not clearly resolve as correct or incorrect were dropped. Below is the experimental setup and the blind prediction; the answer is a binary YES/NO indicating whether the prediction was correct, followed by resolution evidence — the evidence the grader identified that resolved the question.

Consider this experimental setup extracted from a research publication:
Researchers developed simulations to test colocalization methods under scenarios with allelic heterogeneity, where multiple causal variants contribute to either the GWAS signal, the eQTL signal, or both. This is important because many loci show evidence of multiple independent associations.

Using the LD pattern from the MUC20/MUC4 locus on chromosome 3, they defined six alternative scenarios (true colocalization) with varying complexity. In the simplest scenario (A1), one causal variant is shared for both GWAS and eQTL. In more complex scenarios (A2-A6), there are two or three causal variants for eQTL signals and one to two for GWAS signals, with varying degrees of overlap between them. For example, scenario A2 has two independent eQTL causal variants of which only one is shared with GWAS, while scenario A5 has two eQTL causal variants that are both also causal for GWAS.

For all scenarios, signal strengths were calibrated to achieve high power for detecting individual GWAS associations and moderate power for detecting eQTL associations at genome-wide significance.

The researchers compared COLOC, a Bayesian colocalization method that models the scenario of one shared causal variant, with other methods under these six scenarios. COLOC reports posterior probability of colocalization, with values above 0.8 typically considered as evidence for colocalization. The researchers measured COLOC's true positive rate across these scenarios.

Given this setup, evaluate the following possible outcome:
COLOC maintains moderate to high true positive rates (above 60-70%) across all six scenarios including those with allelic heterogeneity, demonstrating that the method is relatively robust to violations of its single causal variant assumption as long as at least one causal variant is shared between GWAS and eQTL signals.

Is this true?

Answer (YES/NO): NO